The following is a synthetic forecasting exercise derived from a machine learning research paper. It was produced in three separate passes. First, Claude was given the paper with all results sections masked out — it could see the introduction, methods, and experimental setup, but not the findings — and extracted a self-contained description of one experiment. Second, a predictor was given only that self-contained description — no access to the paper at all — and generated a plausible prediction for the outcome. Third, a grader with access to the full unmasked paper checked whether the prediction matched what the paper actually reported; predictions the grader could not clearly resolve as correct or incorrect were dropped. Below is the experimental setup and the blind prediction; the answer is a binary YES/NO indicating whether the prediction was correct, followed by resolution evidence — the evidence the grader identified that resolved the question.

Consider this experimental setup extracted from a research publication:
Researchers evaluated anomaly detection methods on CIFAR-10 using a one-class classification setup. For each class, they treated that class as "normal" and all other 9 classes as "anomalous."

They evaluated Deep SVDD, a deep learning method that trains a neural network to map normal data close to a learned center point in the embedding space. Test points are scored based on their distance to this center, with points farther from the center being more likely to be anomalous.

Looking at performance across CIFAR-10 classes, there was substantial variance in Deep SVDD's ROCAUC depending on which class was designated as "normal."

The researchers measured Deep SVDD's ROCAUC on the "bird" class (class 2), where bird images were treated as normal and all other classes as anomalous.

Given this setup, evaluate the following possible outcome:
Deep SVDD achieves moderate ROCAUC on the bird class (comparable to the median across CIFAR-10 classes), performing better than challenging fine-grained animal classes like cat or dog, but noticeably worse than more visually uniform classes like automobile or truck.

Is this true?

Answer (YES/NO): NO